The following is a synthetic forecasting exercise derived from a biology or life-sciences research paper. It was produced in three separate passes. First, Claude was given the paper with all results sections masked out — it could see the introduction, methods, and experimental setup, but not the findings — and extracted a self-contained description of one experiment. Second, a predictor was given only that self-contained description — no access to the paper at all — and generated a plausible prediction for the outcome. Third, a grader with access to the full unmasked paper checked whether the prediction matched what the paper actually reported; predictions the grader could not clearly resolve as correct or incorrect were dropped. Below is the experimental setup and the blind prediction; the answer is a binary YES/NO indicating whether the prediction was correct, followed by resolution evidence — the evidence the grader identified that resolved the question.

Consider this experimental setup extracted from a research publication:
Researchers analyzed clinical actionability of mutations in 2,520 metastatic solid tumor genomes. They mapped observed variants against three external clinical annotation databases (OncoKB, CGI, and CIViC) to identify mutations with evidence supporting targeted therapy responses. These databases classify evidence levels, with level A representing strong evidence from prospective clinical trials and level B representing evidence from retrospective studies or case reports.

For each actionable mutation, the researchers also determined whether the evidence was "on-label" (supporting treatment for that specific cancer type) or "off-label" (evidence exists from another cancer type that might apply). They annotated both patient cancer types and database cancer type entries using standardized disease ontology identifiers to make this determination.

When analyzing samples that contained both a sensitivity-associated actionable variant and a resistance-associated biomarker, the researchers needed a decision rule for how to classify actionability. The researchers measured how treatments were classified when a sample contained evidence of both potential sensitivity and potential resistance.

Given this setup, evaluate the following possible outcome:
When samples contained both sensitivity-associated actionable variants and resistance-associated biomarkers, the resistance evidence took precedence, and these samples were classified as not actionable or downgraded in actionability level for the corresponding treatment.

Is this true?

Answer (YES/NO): YES